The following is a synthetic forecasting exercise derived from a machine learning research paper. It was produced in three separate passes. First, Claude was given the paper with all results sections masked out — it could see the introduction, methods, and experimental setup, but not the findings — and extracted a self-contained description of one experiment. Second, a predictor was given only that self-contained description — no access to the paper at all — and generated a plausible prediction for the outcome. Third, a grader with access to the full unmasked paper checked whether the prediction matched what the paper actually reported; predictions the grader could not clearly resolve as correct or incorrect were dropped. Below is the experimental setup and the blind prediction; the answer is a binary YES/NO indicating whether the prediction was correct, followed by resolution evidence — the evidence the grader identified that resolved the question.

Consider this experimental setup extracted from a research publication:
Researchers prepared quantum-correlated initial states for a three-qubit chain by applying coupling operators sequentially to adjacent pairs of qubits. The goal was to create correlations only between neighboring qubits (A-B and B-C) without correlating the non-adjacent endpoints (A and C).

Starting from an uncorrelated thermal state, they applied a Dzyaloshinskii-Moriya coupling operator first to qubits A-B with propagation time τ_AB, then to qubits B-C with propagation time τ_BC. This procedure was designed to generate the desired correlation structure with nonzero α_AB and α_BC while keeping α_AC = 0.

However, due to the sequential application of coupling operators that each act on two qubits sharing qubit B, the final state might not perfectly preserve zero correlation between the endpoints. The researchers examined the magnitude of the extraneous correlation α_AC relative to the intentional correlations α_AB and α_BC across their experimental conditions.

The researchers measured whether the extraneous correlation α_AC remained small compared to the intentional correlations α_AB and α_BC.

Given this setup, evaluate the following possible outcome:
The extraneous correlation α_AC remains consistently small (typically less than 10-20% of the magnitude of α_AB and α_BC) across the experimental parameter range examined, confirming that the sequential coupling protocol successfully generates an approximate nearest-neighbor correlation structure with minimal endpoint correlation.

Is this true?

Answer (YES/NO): YES